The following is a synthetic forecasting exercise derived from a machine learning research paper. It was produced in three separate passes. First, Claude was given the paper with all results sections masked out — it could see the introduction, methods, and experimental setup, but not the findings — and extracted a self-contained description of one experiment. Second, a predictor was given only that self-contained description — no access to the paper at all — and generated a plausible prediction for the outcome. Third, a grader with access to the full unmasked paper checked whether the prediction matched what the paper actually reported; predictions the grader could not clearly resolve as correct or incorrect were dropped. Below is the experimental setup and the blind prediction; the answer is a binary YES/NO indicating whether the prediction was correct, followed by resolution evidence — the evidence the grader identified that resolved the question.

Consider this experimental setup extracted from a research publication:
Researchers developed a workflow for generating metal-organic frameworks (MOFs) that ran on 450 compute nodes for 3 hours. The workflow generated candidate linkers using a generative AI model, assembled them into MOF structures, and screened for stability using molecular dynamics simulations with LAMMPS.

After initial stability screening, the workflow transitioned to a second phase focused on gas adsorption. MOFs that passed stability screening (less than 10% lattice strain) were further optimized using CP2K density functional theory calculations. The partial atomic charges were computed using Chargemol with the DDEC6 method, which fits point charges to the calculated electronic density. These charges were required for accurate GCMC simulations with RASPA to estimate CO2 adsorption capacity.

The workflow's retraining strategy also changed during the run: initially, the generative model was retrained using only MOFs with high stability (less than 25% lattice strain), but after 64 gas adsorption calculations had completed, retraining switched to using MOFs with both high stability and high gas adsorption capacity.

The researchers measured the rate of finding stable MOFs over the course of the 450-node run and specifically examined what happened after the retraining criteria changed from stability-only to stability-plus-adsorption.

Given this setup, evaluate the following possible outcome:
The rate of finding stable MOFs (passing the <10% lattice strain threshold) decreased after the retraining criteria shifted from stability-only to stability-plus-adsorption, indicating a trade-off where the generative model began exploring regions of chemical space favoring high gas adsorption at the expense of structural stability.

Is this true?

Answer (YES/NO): YES